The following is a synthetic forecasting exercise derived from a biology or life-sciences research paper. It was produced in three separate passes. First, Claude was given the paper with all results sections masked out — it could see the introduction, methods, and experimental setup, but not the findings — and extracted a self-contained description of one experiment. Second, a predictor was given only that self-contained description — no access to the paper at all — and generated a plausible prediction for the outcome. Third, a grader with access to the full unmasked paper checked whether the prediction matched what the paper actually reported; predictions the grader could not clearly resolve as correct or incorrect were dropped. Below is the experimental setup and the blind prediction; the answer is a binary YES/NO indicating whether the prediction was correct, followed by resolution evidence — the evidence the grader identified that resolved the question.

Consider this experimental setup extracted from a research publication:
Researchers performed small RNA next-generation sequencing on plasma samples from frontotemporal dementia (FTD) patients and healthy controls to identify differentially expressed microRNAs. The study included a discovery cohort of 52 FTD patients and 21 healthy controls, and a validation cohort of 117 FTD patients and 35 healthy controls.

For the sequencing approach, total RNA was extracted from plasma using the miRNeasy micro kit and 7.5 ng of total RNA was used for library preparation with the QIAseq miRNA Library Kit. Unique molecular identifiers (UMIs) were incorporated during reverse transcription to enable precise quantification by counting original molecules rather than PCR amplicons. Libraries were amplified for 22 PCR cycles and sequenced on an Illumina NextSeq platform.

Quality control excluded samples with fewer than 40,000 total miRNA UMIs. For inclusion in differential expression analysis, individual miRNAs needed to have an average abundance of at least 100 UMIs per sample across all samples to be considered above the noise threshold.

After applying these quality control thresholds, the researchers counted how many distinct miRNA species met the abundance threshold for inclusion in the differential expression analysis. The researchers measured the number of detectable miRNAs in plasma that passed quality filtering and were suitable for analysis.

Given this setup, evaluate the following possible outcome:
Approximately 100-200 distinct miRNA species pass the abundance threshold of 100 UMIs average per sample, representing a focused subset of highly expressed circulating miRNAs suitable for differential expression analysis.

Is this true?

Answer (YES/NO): YES